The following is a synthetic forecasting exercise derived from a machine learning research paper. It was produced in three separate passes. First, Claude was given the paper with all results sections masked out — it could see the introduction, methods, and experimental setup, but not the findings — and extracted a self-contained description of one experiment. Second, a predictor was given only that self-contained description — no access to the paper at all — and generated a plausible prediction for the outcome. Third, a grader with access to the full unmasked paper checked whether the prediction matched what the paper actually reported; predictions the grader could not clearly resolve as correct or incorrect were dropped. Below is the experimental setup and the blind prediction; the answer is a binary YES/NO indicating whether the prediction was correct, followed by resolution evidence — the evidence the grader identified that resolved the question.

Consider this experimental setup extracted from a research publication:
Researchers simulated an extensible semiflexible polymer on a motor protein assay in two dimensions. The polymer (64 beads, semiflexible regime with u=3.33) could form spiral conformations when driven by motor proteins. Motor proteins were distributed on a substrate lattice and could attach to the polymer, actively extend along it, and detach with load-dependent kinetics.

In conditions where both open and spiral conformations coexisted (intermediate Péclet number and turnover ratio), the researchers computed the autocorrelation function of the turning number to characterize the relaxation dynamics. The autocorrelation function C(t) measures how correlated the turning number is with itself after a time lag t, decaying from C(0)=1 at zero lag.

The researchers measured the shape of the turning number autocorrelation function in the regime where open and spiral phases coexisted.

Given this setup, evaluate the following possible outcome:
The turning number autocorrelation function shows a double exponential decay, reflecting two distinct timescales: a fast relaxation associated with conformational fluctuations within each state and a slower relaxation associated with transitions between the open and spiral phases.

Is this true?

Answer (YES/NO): YES